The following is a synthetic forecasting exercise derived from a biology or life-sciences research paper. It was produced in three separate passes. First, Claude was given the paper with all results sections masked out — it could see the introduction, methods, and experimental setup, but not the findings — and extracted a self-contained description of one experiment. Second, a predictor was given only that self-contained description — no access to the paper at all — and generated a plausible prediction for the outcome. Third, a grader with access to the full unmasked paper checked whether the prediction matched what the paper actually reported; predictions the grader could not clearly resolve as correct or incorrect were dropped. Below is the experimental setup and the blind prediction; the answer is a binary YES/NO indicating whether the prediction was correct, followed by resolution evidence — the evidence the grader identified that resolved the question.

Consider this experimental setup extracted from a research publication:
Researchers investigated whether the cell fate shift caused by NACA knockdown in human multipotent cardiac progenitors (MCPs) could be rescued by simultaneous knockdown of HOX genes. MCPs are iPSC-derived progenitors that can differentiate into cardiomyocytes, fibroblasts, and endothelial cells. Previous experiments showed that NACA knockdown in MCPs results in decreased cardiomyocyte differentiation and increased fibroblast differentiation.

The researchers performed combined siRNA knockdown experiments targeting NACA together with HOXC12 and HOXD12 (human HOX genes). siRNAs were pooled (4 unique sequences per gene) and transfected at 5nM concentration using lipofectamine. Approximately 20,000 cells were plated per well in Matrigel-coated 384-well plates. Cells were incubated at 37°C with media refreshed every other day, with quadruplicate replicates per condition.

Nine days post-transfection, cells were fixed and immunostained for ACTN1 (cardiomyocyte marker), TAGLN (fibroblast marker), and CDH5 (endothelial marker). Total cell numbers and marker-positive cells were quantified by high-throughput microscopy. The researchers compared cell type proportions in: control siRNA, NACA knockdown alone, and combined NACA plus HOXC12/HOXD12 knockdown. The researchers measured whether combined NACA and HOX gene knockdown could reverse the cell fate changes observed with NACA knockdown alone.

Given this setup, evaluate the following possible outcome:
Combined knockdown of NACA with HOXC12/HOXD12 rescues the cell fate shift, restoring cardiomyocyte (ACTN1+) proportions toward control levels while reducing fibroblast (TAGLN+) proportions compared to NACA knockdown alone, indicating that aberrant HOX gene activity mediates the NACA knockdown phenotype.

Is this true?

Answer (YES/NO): YES